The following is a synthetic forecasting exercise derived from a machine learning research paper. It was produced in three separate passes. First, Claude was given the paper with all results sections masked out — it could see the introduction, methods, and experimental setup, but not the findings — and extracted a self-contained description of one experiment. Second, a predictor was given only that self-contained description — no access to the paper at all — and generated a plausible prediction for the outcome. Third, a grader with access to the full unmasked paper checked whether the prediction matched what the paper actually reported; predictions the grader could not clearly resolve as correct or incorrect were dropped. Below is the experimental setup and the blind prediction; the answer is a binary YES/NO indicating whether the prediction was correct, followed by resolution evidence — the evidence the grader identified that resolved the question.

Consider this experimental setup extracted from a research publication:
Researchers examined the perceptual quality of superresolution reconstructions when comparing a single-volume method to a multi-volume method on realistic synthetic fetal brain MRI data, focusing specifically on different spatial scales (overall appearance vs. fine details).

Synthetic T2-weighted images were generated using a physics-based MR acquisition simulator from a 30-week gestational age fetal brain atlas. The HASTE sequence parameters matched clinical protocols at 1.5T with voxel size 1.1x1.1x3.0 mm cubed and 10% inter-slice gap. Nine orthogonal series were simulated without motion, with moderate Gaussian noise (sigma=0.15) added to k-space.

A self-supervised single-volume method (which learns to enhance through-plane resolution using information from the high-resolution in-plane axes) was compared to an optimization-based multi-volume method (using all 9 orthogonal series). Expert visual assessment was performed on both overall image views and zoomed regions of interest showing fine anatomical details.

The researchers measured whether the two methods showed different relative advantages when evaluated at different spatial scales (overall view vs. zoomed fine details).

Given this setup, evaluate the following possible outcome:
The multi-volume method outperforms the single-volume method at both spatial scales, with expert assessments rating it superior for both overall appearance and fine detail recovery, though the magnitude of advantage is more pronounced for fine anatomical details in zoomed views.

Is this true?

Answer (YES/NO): NO